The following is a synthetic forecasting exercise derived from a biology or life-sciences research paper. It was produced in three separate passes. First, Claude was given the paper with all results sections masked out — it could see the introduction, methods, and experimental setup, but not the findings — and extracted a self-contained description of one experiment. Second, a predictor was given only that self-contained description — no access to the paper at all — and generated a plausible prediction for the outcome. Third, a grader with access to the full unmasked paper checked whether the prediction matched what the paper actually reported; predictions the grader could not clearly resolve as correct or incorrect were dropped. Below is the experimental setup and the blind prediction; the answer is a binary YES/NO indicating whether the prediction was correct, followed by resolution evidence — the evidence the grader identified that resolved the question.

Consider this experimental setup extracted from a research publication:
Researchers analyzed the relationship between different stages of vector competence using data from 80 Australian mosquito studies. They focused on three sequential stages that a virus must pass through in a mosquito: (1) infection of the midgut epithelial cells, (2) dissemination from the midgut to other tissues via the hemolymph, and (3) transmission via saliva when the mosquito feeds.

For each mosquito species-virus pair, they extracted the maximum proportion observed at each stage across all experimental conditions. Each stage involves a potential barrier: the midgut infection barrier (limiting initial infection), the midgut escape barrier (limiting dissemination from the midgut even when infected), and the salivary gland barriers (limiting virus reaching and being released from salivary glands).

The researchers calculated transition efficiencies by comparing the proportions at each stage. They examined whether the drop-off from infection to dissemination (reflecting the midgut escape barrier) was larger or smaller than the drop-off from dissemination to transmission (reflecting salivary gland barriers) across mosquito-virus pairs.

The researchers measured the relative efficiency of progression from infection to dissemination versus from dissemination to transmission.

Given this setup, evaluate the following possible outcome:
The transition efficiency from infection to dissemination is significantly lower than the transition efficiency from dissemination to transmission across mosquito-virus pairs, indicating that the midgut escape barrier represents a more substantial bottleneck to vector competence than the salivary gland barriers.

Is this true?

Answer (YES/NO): NO